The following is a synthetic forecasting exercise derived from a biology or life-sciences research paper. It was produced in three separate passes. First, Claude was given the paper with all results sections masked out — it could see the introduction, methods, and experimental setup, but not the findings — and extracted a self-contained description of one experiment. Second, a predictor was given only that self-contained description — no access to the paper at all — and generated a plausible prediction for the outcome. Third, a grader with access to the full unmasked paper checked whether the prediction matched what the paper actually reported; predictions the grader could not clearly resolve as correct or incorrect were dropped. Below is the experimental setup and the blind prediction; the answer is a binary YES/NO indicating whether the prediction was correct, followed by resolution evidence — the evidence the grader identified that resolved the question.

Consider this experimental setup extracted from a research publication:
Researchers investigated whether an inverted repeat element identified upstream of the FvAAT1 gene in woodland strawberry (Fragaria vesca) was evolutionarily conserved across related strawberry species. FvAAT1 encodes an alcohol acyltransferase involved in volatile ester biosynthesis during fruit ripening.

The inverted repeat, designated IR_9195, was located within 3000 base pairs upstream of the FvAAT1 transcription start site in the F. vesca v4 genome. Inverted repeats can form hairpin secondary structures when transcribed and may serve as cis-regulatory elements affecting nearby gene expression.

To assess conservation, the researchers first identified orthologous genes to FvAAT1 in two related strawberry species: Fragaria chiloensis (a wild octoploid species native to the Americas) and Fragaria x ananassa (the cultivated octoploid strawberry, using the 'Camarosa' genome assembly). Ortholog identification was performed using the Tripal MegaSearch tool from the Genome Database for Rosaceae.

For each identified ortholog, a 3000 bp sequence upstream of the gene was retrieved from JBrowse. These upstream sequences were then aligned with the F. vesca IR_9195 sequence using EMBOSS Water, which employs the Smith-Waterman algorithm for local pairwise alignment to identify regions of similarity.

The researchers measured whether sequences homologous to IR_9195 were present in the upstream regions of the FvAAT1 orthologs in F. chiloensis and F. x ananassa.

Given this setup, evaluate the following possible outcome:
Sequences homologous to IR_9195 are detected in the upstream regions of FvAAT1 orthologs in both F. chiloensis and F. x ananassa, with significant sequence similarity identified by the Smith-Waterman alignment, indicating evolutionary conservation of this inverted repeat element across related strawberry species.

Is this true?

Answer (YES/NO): YES